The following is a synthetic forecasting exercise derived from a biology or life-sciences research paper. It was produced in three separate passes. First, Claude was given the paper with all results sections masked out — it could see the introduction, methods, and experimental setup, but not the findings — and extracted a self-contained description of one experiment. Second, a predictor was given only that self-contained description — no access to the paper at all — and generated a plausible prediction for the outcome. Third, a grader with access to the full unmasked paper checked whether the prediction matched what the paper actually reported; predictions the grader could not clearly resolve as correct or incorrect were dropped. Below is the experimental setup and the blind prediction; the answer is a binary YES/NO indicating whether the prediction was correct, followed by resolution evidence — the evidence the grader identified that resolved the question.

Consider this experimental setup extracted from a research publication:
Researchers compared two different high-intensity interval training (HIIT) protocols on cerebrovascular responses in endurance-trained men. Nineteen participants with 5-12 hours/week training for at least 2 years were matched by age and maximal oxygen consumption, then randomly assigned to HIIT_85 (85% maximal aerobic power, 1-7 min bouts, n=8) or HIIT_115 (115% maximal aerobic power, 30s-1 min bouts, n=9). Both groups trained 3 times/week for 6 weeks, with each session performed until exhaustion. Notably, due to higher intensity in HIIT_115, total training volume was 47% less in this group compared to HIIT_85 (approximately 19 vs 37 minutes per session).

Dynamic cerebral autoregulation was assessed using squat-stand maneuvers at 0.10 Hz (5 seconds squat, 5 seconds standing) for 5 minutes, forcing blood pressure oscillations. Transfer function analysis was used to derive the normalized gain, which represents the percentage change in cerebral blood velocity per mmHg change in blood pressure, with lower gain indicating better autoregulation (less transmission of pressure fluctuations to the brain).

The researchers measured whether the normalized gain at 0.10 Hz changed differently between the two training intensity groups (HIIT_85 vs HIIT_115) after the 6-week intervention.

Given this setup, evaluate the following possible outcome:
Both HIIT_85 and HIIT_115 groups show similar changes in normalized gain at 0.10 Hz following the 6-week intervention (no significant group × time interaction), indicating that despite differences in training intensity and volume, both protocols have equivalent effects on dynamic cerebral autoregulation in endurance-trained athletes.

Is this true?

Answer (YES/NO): YES